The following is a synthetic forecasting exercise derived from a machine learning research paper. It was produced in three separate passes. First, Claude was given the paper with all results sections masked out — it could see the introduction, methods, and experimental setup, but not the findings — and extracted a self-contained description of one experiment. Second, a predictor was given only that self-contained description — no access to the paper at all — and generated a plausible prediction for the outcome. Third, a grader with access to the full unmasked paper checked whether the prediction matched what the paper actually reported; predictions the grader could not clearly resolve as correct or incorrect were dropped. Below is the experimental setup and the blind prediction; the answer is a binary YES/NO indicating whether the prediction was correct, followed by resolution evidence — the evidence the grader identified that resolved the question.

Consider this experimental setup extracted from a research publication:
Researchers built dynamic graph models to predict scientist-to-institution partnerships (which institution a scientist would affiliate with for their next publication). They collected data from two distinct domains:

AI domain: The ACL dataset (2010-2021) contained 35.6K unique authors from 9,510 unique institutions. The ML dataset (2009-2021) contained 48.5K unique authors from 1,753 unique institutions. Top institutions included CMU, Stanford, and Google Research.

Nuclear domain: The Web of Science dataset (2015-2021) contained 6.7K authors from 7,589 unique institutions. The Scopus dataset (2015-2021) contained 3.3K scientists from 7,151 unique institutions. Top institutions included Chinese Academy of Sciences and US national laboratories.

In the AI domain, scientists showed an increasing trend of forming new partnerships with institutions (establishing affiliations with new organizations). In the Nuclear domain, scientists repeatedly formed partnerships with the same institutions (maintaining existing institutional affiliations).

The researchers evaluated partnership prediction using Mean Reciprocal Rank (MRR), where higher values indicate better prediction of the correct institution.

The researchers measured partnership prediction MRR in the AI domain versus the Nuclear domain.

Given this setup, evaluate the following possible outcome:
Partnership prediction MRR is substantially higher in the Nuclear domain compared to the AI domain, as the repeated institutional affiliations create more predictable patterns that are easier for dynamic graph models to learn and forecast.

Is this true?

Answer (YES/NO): YES